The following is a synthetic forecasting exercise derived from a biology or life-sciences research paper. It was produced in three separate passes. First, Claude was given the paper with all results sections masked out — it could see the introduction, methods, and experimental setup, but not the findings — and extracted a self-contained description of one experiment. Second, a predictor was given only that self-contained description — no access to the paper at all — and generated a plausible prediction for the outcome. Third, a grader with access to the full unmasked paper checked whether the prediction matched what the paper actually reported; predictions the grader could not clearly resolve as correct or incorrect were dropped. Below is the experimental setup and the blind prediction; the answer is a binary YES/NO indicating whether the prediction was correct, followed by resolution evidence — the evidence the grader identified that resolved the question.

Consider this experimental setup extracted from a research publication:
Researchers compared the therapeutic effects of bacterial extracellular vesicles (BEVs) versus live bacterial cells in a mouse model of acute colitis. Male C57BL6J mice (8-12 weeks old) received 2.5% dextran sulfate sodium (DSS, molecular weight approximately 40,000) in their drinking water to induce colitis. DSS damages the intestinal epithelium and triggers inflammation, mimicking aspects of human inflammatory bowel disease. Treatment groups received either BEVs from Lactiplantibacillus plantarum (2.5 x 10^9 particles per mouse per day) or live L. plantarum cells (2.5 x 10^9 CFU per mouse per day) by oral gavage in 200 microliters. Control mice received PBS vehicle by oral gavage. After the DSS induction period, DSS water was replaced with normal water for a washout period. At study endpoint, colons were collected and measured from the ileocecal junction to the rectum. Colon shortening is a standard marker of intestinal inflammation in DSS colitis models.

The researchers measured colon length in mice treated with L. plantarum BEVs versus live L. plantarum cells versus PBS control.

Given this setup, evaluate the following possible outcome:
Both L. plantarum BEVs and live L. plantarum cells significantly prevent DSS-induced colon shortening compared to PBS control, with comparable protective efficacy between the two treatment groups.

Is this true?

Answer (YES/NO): NO